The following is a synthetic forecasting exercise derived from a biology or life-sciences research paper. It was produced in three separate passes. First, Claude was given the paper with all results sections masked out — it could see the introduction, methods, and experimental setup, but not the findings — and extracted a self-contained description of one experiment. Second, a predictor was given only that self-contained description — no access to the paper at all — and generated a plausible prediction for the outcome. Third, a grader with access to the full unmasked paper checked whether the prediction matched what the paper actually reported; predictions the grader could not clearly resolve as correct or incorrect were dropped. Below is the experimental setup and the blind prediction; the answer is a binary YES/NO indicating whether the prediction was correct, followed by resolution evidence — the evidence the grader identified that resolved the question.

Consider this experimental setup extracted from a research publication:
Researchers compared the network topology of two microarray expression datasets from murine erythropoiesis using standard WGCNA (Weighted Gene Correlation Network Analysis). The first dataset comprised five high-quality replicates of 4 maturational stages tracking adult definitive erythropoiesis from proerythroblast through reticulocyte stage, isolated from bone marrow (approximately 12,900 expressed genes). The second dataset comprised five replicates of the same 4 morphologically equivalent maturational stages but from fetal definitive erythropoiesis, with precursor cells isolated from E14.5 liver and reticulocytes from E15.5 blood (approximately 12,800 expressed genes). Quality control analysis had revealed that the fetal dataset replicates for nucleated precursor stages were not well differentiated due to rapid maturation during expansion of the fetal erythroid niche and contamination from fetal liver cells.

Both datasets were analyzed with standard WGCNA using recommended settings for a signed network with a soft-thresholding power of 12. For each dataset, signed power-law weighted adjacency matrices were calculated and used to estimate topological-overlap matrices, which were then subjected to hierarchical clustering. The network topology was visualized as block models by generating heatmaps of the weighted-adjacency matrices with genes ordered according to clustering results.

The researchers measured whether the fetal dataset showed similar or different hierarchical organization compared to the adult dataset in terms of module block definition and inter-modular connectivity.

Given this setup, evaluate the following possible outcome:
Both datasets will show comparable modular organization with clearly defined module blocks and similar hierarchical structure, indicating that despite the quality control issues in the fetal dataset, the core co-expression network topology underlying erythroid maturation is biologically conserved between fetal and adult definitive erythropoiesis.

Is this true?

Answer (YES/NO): NO